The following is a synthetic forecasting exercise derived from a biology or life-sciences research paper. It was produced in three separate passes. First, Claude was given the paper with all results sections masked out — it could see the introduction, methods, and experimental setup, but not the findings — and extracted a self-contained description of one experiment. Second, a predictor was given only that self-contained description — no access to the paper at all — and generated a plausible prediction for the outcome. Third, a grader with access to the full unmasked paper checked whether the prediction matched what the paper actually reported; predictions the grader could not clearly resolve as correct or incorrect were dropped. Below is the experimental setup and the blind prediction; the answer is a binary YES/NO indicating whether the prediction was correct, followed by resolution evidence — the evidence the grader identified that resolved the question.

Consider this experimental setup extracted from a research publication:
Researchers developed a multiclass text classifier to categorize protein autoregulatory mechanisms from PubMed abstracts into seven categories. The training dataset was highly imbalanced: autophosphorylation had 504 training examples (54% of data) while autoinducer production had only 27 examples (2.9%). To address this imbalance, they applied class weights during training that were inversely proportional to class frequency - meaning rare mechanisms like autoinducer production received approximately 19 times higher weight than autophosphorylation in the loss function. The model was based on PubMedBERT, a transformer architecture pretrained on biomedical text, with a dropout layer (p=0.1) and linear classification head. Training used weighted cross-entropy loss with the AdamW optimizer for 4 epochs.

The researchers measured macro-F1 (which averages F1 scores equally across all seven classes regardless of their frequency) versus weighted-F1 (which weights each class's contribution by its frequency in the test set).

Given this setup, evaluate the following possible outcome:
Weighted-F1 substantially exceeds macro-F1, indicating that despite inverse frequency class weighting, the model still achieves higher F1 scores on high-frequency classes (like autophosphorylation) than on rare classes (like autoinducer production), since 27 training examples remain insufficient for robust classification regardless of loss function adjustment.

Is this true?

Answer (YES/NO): NO